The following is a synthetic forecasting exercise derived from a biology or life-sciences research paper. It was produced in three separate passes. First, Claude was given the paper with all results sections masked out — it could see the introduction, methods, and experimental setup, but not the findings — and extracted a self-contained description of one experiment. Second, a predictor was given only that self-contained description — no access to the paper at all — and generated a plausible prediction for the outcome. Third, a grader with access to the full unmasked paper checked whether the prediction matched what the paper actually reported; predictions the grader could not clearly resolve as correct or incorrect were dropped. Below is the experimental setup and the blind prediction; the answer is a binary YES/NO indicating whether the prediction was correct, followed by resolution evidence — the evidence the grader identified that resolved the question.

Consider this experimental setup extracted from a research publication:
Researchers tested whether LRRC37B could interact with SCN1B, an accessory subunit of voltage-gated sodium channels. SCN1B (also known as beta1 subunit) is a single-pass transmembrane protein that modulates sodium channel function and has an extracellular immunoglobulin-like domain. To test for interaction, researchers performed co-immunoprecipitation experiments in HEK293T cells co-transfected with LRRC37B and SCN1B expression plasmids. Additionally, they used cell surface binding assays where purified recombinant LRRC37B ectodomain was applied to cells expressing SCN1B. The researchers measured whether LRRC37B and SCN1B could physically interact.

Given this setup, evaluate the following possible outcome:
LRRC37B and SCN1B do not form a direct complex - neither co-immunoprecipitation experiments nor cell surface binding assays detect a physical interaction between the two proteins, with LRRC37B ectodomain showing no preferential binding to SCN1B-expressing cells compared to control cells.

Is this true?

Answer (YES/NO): NO